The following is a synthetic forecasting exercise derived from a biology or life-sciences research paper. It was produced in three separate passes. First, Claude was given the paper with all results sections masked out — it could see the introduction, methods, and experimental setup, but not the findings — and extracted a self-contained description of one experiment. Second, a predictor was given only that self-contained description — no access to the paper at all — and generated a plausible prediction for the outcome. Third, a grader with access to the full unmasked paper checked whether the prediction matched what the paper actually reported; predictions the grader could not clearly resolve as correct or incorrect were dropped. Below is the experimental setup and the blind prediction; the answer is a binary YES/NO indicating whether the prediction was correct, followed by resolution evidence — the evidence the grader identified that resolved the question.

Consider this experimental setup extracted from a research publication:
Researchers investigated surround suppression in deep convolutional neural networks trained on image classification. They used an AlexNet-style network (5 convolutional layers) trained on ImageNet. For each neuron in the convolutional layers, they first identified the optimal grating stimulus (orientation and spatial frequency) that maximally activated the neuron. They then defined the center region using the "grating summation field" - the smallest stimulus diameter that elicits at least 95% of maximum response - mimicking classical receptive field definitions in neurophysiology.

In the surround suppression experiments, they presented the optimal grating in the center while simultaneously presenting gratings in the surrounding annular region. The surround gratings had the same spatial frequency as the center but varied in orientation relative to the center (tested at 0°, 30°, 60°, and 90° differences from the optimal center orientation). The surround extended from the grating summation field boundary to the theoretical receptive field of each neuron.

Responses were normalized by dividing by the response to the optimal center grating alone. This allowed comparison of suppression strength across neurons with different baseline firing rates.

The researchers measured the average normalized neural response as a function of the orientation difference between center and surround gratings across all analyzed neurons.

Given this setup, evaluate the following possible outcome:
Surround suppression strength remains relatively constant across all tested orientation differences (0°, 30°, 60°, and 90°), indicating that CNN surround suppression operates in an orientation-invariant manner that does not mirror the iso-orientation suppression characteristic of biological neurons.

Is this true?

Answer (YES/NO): NO